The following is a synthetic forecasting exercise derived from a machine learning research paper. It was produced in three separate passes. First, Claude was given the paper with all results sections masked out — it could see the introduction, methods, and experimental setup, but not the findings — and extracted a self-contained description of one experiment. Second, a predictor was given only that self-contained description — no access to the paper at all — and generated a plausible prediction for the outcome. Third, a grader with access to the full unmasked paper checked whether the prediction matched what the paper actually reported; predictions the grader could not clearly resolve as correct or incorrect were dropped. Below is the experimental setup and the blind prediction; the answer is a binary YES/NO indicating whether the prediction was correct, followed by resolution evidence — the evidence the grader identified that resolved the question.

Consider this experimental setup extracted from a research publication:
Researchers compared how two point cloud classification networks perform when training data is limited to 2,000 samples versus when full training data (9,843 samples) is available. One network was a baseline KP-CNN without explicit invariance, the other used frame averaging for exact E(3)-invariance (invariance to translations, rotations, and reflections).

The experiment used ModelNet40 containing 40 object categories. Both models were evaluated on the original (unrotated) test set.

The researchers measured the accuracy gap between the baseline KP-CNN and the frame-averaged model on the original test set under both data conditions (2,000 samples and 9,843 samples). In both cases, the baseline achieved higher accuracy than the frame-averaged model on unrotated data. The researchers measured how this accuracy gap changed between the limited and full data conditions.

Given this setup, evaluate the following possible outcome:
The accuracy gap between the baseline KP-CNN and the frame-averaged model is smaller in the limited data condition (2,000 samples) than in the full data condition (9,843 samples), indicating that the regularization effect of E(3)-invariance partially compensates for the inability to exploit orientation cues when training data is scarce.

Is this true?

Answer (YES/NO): NO